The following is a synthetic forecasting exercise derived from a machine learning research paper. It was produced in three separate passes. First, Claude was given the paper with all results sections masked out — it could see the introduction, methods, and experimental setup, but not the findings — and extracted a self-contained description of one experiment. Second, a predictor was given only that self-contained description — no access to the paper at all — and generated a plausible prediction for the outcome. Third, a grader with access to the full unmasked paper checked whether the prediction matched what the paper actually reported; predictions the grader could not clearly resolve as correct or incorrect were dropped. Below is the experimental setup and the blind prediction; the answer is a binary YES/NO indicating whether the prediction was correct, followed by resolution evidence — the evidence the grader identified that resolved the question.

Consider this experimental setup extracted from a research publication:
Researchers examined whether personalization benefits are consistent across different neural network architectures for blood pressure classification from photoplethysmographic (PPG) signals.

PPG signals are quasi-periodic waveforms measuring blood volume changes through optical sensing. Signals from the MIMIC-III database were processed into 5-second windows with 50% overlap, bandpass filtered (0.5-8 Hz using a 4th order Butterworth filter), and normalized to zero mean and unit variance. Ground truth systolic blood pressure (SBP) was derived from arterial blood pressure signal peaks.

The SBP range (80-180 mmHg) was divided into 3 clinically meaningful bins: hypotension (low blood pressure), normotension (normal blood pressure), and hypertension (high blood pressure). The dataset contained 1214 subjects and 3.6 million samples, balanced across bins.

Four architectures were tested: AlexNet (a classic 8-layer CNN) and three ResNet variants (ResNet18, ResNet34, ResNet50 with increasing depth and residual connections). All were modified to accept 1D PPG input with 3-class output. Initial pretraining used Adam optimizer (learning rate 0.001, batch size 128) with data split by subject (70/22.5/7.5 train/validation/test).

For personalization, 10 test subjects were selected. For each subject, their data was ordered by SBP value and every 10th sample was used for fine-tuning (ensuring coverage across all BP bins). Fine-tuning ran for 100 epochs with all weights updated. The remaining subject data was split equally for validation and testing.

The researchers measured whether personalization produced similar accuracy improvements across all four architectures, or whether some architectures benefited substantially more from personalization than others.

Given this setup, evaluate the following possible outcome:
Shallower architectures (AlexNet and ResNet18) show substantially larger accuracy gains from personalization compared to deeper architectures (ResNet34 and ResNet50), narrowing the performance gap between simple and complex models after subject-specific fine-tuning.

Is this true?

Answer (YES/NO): NO